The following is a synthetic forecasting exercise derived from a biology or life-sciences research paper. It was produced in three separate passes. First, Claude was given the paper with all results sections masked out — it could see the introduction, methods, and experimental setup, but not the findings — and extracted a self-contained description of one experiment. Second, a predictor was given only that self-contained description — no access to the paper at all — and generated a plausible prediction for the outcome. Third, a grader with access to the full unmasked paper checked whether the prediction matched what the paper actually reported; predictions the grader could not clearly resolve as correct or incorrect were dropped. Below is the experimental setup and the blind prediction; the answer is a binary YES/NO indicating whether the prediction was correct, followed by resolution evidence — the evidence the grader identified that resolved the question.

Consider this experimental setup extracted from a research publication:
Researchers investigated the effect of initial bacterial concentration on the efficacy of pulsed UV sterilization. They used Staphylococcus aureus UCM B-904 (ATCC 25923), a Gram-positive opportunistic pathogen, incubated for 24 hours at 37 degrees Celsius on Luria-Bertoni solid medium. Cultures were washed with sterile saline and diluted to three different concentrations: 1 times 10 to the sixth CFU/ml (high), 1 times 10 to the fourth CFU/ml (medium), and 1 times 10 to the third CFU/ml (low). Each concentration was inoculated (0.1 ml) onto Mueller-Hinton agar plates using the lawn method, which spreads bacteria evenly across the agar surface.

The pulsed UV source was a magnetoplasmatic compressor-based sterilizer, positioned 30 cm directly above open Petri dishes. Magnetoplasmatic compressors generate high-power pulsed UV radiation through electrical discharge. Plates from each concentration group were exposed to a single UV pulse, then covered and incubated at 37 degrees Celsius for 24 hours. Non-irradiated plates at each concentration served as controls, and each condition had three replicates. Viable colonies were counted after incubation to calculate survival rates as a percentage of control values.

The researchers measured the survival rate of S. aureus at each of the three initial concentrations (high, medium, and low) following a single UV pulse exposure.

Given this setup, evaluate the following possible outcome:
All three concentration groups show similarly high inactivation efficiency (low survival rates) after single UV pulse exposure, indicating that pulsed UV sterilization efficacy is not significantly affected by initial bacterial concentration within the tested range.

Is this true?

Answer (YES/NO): YES